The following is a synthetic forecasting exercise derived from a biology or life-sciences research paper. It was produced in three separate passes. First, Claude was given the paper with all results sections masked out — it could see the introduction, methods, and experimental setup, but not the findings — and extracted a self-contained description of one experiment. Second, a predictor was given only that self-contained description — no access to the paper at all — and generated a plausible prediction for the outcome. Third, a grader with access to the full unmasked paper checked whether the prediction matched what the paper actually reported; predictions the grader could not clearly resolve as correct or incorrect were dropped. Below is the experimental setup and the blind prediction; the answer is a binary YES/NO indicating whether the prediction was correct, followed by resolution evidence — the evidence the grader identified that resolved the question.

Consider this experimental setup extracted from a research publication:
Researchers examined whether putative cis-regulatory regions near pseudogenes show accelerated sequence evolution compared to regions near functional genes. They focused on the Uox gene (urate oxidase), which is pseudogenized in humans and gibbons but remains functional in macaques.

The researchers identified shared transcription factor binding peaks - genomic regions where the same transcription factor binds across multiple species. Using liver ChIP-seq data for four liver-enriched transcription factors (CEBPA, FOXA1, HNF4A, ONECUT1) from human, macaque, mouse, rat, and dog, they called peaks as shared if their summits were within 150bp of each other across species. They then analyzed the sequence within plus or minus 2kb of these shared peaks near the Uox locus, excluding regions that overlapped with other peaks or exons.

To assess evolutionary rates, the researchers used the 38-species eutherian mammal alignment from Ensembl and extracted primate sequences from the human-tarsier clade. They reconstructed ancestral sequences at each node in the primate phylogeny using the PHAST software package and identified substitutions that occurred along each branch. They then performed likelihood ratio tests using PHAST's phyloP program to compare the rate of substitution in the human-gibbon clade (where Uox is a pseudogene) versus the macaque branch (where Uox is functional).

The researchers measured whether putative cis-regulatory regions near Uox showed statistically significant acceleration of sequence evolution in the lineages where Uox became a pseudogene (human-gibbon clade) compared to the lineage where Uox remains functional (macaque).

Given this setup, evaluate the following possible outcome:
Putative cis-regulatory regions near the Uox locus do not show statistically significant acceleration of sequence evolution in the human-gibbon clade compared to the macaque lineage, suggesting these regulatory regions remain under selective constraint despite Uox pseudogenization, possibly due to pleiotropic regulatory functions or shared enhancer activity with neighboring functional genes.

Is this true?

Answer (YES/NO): NO